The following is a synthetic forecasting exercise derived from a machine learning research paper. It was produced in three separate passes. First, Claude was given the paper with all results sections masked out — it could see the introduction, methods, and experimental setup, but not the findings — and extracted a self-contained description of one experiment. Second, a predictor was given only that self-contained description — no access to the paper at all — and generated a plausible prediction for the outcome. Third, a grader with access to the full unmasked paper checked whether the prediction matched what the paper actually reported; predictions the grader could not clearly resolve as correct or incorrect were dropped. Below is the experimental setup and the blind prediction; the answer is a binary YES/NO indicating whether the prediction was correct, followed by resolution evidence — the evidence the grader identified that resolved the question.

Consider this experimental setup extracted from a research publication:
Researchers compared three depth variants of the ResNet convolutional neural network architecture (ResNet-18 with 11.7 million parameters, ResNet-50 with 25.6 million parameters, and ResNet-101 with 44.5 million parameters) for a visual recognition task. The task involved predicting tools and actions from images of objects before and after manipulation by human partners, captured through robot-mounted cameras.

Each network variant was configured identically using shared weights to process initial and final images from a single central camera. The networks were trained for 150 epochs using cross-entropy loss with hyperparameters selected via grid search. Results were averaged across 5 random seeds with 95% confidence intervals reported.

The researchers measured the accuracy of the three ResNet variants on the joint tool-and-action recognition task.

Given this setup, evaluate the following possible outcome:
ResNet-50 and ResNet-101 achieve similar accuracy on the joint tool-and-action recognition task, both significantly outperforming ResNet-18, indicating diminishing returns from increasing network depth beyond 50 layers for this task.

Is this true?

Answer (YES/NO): NO